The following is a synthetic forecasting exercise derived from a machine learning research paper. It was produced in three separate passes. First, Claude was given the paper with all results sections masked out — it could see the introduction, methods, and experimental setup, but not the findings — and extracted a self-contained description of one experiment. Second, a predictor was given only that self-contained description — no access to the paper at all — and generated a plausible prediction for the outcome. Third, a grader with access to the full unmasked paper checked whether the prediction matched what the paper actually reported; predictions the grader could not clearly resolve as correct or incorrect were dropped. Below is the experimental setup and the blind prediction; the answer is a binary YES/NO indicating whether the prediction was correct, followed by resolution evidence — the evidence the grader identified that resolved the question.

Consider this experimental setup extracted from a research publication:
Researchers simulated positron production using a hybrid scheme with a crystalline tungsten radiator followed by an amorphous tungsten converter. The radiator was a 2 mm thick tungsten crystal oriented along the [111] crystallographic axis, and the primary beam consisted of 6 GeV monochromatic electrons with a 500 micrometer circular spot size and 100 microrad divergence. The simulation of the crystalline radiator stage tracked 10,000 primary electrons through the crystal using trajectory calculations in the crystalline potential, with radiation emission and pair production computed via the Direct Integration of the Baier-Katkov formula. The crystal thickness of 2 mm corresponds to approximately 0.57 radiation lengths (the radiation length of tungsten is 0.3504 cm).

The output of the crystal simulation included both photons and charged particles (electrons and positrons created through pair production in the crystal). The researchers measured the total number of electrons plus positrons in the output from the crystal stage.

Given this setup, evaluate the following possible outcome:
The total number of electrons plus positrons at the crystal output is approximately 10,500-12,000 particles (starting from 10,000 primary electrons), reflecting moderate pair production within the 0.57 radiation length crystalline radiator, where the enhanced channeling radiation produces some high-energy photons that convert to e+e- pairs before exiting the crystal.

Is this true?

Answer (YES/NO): NO